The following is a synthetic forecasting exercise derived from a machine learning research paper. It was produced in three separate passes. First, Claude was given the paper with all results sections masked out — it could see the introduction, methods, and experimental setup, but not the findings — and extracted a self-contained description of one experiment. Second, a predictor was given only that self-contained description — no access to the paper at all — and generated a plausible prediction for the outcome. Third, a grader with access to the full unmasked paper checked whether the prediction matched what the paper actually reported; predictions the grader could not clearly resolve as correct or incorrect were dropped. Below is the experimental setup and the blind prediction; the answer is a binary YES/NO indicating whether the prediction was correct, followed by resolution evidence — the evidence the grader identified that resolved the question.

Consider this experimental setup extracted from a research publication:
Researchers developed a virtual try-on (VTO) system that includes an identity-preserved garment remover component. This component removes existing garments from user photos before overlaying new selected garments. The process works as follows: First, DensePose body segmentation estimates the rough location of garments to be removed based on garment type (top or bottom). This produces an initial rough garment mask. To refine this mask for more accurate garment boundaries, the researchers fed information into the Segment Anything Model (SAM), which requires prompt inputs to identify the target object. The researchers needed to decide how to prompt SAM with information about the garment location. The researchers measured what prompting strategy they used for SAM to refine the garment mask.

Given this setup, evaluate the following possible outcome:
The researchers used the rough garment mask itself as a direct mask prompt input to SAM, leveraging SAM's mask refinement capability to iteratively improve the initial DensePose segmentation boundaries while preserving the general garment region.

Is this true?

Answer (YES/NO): NO